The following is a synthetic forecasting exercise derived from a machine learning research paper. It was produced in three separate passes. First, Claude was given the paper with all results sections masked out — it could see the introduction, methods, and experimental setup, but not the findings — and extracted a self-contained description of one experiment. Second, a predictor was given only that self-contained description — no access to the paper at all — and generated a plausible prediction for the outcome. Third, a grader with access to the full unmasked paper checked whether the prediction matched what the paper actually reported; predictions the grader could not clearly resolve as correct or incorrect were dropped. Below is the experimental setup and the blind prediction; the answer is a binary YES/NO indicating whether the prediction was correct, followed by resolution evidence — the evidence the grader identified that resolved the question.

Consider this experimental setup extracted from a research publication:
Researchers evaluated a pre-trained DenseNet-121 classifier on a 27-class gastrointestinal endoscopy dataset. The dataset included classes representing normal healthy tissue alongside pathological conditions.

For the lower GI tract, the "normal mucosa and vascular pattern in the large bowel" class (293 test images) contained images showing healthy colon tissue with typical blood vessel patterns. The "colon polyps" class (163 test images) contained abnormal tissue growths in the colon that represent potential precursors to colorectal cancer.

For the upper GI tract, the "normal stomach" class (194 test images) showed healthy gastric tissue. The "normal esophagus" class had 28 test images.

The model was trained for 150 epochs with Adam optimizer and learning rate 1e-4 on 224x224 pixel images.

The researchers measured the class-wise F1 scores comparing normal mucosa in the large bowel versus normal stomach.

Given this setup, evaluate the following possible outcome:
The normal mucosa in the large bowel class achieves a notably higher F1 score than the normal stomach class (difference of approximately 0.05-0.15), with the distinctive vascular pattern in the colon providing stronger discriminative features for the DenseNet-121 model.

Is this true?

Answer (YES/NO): NO